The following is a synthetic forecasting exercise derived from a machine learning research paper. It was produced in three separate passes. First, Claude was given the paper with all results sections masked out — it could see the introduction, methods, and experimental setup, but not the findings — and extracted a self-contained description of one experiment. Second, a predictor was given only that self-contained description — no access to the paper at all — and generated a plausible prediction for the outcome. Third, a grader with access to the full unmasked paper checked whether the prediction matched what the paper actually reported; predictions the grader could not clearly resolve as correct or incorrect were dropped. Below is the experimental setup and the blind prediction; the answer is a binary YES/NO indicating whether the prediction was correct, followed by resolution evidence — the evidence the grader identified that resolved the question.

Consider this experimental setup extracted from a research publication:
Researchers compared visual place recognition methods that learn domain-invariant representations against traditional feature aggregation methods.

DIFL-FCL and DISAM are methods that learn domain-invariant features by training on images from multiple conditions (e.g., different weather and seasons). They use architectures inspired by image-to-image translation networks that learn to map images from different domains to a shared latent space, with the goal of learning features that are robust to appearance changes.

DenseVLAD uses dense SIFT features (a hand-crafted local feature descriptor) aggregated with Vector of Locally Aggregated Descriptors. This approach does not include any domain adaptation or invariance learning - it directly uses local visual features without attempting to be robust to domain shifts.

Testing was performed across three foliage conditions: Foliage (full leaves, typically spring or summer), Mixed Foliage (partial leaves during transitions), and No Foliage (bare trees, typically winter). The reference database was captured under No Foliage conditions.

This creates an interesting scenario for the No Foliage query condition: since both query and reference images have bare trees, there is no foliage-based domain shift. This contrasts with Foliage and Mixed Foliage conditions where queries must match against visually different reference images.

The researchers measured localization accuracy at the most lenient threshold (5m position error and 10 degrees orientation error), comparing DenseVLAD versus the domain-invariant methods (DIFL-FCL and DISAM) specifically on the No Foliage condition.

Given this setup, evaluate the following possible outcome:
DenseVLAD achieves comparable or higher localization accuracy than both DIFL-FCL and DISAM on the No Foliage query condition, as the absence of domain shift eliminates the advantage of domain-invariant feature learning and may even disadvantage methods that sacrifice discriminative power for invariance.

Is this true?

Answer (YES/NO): YES